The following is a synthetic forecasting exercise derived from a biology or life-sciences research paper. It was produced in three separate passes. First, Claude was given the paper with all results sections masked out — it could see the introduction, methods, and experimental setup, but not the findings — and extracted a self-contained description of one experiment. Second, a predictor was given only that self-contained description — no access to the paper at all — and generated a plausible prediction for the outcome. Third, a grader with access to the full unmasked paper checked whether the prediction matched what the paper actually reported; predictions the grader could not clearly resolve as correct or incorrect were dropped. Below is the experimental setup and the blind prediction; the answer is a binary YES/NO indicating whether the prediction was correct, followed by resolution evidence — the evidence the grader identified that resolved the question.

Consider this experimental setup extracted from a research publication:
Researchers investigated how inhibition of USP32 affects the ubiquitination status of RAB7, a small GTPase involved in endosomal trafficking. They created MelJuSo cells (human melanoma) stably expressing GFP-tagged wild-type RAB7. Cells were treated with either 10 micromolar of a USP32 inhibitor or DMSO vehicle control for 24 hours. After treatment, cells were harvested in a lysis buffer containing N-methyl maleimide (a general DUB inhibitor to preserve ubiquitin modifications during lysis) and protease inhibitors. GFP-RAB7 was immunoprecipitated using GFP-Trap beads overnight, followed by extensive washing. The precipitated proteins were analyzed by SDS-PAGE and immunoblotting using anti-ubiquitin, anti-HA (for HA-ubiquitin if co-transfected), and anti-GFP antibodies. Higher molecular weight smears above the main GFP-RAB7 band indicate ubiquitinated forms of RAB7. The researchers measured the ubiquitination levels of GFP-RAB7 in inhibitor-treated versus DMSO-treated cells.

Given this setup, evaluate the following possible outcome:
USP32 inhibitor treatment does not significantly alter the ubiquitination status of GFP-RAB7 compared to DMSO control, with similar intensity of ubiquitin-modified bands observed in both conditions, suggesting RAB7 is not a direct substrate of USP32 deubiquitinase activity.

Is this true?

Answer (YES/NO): NO